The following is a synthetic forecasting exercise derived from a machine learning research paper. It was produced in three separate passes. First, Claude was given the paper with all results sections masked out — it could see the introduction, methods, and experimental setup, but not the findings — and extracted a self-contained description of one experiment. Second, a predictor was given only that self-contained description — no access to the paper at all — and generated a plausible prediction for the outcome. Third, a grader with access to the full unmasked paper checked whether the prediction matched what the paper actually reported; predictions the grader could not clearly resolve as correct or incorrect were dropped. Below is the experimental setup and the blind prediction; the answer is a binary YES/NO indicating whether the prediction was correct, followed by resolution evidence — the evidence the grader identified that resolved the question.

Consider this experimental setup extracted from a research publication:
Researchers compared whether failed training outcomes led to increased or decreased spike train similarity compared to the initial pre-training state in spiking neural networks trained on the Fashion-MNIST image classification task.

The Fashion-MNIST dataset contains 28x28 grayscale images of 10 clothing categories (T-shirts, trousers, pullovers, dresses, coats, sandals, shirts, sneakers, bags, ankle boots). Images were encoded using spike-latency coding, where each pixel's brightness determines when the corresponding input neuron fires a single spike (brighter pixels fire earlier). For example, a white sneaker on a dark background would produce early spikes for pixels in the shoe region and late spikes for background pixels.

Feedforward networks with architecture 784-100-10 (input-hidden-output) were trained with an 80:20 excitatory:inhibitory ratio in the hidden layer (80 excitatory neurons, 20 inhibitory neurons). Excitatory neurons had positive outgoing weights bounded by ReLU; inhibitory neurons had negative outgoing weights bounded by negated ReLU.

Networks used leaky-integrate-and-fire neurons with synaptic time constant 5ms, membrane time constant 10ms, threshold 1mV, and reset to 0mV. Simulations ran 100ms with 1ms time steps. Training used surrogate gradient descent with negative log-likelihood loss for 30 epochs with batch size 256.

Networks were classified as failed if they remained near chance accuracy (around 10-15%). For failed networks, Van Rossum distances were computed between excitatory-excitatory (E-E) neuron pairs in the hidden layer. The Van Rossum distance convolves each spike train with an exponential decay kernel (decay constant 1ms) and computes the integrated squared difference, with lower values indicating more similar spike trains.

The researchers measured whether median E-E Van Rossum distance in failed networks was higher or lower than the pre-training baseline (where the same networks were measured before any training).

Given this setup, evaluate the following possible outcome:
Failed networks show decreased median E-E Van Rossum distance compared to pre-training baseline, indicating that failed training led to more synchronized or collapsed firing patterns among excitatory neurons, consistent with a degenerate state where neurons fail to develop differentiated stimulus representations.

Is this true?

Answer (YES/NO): NO